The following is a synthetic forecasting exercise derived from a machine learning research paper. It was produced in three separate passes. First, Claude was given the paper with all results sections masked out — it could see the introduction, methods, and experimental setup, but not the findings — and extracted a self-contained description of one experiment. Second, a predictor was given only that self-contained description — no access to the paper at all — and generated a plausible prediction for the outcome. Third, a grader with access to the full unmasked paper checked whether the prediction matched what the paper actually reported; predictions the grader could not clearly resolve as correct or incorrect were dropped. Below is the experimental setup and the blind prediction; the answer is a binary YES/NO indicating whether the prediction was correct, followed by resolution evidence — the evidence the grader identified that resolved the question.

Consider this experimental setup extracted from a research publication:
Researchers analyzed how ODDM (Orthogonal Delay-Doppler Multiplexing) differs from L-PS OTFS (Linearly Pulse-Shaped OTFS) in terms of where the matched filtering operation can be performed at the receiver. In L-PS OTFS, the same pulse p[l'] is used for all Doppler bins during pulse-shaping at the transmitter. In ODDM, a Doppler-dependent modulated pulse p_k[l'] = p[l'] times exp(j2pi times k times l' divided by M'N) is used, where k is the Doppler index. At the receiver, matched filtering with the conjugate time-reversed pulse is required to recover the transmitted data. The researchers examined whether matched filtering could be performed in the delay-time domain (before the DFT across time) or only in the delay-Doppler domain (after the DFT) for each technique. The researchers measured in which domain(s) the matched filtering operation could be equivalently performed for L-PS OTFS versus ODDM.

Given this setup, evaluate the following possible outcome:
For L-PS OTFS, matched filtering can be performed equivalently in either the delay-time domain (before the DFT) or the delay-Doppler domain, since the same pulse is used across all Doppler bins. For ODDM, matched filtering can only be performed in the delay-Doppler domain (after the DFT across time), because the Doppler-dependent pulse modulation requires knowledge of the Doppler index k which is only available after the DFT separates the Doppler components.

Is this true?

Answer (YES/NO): YES